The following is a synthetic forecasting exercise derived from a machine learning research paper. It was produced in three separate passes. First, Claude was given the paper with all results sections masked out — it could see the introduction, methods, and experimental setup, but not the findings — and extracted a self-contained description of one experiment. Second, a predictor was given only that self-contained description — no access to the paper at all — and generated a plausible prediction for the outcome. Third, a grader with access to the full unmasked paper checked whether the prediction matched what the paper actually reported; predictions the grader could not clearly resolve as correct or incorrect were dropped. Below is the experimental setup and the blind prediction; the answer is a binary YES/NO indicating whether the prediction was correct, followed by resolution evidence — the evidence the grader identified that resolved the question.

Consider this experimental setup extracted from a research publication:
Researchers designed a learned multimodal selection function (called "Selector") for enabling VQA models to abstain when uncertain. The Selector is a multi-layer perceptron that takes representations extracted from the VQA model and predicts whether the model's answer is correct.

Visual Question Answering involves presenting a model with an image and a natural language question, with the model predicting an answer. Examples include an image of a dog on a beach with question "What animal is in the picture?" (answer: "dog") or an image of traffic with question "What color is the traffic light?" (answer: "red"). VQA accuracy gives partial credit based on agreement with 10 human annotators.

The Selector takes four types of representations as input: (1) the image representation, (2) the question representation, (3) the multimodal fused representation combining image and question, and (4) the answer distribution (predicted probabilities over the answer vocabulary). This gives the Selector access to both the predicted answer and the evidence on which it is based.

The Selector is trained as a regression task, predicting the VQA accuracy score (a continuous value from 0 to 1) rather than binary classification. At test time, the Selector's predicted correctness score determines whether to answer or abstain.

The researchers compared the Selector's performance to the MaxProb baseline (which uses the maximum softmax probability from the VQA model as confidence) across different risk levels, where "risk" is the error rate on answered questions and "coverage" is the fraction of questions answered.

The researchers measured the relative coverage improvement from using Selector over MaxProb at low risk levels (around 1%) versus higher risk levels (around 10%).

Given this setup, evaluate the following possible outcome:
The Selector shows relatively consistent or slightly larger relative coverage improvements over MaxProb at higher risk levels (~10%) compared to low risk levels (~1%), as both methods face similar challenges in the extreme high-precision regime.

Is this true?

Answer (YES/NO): NO